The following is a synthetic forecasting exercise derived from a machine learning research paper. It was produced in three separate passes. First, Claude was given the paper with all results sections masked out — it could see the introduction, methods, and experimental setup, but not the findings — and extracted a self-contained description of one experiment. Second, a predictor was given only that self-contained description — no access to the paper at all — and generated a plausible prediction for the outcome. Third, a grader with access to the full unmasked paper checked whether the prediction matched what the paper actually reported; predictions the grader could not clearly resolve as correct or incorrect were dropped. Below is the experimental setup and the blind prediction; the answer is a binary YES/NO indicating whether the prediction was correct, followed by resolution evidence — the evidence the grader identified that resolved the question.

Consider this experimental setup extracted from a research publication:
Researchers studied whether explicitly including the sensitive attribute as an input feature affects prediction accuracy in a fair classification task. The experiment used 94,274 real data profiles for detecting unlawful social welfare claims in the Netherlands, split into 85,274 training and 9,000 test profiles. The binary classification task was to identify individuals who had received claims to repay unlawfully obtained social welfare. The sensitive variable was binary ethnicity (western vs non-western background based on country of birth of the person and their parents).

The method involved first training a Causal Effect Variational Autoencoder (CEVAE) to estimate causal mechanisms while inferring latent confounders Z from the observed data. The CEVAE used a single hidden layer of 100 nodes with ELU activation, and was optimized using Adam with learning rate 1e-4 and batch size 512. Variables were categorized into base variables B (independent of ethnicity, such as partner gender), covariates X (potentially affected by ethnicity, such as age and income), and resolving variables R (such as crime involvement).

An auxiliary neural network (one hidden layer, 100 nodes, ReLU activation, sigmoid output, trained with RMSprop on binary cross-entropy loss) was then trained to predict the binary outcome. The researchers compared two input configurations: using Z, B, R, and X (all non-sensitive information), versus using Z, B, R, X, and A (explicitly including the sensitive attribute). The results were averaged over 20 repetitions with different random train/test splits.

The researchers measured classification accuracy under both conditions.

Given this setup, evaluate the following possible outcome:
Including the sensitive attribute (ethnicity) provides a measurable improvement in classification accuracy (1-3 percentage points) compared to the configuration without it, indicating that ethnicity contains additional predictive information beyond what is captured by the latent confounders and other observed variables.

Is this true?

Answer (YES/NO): NO